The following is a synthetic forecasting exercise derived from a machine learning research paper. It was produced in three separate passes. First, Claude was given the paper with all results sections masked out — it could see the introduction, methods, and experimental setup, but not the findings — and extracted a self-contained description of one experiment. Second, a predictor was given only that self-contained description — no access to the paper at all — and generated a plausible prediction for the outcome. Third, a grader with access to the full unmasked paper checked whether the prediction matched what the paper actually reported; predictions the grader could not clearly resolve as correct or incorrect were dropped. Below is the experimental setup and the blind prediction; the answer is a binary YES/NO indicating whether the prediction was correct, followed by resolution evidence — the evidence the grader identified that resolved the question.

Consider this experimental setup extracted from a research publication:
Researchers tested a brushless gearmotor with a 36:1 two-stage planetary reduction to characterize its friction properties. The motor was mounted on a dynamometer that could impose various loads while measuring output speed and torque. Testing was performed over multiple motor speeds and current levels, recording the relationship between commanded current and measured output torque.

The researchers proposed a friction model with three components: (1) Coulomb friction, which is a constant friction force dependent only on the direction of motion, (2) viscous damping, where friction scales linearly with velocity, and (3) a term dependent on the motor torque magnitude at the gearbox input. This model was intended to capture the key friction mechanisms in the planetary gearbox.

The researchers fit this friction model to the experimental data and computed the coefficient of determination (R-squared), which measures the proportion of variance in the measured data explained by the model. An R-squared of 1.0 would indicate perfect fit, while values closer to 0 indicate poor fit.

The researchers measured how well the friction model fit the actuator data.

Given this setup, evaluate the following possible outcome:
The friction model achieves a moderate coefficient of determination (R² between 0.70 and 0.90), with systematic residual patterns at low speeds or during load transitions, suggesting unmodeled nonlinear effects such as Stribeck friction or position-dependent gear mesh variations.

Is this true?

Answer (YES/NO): NO